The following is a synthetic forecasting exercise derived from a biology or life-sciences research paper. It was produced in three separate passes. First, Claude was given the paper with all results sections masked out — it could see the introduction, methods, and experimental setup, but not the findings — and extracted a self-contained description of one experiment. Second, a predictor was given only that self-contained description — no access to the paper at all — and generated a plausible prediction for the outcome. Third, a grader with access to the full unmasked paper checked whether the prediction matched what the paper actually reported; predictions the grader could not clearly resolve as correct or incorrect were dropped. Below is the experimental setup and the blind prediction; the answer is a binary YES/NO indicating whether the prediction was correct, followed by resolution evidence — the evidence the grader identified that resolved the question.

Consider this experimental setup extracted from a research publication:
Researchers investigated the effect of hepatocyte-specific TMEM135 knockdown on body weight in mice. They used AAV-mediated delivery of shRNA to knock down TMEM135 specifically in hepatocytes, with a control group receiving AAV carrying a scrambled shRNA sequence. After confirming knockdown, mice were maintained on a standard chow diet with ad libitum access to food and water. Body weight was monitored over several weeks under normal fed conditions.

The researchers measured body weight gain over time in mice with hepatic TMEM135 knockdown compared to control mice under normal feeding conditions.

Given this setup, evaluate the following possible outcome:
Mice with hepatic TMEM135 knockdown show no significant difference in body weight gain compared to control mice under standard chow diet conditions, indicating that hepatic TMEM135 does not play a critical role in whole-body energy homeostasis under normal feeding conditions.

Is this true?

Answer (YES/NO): NO